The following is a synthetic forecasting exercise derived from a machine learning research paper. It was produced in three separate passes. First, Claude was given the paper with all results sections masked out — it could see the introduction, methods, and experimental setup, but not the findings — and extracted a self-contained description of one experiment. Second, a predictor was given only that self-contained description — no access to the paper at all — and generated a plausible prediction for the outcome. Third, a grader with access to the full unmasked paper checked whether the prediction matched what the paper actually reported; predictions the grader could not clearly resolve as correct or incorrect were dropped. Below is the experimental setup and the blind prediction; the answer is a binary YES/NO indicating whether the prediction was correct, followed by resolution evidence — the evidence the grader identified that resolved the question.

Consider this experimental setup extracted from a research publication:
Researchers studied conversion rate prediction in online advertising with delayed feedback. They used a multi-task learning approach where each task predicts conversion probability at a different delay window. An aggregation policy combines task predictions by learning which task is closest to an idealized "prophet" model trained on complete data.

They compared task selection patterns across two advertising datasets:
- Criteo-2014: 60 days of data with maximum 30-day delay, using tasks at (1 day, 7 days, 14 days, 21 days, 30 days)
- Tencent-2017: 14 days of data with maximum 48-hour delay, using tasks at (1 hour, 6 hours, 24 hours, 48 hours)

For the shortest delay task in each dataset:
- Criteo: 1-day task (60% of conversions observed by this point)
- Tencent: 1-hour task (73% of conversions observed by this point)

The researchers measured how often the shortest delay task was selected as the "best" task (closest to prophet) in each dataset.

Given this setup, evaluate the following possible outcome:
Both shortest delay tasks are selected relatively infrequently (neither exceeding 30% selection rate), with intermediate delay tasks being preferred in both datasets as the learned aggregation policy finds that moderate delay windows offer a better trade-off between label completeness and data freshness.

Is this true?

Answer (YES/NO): NO